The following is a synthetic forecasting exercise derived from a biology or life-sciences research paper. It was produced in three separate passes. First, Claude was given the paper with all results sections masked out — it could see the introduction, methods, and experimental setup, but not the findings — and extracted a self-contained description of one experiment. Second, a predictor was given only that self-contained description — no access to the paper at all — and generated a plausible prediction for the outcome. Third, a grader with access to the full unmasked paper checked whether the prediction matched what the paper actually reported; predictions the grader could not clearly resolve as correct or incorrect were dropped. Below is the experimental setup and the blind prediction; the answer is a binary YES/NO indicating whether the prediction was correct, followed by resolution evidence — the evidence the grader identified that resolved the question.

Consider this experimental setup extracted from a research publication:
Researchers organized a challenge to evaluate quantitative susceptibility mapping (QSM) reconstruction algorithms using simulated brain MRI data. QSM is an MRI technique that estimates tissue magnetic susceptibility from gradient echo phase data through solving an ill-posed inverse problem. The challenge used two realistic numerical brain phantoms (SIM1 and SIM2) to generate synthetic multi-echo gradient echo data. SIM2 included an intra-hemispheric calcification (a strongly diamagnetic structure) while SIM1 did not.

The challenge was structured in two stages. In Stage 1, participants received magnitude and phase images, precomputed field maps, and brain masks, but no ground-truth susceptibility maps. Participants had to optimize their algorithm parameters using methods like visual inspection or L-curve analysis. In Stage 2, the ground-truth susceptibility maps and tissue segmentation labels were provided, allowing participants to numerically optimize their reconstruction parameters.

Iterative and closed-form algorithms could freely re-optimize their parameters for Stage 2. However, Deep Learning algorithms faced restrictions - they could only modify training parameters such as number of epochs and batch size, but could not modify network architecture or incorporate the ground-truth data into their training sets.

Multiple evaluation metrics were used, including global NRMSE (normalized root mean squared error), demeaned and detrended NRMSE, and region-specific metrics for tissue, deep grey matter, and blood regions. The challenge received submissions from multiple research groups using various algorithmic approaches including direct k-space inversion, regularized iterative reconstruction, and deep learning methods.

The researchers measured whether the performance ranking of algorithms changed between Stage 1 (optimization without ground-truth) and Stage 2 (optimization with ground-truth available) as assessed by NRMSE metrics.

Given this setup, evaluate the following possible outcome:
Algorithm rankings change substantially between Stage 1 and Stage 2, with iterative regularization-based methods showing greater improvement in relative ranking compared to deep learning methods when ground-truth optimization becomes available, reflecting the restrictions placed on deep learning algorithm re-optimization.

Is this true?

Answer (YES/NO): NO